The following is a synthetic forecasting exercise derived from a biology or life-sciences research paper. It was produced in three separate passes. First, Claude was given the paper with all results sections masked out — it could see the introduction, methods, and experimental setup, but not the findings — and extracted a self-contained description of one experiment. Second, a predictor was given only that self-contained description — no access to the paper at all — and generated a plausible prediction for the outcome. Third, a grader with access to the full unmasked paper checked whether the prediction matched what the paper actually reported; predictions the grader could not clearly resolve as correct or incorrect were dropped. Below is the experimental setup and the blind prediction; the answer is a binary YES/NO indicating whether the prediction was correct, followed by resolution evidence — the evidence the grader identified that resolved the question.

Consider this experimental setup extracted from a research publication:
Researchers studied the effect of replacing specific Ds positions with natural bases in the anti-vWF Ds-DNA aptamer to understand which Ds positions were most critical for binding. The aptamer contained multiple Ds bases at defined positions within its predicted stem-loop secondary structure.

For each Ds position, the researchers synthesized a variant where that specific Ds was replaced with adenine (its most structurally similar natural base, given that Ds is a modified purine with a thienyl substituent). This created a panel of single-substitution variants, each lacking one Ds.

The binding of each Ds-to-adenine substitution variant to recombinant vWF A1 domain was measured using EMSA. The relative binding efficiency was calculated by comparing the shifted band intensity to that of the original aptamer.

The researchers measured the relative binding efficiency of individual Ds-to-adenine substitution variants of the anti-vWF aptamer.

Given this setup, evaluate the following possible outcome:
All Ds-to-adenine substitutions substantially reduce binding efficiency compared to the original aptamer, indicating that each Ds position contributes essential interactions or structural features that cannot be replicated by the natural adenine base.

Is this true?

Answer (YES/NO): NO